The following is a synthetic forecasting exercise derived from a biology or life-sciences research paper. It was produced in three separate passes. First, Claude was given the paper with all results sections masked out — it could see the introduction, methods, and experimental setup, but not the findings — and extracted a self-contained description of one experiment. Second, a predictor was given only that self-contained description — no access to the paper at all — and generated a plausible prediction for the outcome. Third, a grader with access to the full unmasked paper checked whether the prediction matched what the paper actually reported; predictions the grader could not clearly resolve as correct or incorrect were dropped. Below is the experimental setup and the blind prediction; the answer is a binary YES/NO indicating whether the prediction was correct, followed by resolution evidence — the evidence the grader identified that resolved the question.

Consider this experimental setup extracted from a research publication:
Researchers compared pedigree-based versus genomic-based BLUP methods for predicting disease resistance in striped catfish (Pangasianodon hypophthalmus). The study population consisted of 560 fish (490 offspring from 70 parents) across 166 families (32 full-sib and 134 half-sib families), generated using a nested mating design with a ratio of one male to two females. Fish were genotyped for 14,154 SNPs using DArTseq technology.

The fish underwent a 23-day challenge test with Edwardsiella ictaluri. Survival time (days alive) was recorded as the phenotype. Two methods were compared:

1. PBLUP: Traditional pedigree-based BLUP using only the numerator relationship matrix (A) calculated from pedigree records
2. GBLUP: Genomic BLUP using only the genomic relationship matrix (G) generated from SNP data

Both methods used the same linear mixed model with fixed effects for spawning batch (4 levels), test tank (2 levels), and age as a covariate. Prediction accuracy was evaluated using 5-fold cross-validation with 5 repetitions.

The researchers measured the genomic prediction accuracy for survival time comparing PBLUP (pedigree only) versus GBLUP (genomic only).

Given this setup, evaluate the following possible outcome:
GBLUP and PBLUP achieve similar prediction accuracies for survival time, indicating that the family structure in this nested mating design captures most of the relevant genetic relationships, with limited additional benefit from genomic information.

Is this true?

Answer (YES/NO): YES